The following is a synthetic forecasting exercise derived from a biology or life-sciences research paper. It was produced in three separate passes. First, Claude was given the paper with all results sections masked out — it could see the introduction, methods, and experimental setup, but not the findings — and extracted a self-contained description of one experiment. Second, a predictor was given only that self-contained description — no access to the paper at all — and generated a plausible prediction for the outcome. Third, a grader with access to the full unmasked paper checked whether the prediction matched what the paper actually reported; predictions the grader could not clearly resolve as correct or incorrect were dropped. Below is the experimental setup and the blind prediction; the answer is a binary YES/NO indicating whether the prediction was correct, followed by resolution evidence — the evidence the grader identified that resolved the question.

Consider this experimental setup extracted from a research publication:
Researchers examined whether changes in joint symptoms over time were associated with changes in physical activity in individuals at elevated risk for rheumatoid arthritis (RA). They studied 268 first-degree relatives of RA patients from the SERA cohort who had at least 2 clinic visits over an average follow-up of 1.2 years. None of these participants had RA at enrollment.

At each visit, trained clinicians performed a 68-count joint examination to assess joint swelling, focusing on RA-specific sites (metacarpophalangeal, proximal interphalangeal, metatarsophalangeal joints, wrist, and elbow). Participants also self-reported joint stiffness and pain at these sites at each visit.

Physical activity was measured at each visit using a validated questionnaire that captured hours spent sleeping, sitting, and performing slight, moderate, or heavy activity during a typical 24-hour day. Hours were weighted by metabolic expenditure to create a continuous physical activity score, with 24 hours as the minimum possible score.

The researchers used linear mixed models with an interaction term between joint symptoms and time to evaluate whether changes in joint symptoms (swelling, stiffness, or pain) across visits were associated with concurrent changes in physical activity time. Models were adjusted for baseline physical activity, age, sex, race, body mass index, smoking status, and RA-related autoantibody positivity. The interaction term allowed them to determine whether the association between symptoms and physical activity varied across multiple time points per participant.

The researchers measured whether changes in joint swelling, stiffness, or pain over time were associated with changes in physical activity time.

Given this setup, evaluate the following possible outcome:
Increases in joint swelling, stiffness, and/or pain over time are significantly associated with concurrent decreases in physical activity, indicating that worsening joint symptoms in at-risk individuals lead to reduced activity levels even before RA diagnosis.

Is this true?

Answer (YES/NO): NO